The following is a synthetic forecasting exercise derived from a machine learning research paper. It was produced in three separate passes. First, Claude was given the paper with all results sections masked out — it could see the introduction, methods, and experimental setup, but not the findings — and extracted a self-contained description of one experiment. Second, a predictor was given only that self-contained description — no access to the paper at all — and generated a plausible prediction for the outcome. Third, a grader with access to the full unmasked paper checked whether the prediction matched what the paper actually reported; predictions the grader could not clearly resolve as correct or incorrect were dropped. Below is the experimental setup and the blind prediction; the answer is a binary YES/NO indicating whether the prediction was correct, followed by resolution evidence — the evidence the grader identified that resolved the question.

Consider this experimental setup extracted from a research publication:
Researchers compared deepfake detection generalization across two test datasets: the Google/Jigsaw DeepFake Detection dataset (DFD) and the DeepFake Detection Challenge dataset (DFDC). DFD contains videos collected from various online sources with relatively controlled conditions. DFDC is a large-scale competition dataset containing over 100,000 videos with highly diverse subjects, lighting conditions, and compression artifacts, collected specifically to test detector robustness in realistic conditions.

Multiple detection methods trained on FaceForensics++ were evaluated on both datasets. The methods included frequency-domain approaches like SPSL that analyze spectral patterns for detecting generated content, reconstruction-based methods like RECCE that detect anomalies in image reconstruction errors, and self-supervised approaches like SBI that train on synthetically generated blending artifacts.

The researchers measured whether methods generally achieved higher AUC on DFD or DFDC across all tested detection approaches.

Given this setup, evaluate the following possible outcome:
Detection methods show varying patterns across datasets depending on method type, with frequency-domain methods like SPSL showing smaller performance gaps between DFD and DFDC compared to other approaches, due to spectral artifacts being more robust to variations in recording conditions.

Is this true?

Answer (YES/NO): NO